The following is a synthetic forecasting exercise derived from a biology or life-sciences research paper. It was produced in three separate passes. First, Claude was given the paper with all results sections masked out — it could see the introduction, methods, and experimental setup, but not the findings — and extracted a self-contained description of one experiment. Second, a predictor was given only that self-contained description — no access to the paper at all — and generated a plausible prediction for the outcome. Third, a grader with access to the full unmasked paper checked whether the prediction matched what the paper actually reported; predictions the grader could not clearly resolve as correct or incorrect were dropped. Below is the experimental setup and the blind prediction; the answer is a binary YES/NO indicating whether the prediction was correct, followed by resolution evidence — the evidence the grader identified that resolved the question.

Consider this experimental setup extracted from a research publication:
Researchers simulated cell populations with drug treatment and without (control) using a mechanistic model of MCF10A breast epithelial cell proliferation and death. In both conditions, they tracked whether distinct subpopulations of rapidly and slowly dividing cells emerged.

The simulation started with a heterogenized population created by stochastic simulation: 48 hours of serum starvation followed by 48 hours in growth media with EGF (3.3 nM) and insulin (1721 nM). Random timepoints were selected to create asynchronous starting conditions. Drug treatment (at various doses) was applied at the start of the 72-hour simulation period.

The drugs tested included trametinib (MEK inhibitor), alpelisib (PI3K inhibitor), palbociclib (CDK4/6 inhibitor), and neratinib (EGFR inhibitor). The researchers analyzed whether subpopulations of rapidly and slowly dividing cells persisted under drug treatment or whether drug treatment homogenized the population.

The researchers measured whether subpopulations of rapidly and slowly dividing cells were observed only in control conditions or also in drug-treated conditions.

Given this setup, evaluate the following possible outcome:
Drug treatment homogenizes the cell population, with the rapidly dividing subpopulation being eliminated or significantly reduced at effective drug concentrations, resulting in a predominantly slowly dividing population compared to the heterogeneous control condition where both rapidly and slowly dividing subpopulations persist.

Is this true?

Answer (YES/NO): NO